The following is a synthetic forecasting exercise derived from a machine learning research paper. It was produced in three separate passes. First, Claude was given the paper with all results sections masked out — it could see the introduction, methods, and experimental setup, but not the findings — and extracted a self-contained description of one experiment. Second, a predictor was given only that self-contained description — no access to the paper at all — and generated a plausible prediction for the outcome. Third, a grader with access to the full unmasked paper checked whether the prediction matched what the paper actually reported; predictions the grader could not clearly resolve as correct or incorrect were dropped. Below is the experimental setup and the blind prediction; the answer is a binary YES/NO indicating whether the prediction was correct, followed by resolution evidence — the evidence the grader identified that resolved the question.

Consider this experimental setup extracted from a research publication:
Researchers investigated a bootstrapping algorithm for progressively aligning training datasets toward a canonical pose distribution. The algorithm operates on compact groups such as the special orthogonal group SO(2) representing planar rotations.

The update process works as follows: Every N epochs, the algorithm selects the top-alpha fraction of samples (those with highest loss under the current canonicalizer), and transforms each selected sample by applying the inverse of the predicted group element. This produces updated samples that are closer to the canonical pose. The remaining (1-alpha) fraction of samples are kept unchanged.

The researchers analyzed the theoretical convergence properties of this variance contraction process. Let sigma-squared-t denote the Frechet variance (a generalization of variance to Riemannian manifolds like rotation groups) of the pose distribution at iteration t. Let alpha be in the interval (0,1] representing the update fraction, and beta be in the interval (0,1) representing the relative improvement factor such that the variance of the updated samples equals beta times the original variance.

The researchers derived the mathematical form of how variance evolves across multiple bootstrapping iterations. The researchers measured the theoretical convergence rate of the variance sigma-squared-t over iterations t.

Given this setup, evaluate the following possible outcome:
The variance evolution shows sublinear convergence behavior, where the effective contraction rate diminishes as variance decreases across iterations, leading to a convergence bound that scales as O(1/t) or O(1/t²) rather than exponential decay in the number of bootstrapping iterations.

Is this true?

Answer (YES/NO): NO